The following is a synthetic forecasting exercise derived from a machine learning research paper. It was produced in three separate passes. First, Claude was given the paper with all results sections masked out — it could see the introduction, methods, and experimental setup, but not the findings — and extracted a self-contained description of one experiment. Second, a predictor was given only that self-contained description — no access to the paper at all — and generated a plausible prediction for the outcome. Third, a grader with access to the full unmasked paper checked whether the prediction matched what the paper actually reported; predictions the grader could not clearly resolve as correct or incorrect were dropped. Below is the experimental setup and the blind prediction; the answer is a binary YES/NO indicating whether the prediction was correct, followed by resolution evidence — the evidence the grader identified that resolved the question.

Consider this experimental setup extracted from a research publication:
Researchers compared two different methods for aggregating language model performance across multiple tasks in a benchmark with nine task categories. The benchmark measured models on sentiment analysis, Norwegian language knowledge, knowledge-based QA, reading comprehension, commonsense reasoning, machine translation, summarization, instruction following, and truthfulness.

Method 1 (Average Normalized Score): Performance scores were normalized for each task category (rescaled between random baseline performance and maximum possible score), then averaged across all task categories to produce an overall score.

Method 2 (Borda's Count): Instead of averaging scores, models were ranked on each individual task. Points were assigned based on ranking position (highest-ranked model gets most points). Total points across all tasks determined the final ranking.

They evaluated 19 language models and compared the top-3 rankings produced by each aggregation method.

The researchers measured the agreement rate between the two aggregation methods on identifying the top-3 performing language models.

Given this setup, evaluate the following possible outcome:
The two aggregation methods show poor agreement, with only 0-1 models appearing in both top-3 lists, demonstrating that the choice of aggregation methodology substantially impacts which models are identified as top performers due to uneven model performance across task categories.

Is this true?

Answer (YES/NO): NO